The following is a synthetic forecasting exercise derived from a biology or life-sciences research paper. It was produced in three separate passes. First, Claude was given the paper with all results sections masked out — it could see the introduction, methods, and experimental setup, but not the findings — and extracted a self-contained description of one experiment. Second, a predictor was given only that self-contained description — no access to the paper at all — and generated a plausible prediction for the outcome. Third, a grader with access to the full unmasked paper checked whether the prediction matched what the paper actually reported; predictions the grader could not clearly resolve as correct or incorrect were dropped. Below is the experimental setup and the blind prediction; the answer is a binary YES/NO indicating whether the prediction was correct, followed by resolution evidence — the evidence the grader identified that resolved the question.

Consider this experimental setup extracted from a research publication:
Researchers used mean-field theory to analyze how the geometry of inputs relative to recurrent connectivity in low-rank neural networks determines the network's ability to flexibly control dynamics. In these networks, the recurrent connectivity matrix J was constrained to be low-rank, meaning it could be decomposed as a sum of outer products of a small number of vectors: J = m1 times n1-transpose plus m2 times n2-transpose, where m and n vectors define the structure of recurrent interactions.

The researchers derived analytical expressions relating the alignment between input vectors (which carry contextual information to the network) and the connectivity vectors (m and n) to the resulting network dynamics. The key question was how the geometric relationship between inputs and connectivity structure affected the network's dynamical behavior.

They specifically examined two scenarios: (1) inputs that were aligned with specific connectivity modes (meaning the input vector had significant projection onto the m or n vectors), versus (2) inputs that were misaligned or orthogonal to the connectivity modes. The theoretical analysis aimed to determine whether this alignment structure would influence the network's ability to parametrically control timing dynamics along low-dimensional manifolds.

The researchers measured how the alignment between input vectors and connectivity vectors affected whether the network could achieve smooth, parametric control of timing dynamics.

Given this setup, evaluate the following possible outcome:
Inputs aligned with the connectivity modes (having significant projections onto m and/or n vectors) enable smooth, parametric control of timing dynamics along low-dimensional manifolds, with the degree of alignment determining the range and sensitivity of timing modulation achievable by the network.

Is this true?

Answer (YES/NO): YES